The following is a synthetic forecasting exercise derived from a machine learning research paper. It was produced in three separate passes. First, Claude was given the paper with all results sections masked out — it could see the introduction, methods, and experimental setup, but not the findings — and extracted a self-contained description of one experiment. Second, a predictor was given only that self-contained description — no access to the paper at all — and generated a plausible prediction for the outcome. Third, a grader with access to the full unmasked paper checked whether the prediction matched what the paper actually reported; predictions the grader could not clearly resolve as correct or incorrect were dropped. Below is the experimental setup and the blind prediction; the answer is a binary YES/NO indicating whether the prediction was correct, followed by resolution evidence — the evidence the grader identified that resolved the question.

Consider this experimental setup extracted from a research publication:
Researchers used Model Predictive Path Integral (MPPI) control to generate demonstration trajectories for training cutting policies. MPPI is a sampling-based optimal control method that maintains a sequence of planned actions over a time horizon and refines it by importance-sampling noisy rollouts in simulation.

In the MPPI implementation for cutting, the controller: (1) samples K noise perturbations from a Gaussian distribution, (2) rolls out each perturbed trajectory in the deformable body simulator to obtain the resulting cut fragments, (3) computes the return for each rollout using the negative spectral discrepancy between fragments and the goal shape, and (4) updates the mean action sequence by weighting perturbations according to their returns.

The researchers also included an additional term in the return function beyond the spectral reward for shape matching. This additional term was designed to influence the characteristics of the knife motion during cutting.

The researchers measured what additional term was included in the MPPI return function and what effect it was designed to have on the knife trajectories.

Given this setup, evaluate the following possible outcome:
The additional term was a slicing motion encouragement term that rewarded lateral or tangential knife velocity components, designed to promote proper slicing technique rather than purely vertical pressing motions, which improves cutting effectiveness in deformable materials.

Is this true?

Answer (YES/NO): NO